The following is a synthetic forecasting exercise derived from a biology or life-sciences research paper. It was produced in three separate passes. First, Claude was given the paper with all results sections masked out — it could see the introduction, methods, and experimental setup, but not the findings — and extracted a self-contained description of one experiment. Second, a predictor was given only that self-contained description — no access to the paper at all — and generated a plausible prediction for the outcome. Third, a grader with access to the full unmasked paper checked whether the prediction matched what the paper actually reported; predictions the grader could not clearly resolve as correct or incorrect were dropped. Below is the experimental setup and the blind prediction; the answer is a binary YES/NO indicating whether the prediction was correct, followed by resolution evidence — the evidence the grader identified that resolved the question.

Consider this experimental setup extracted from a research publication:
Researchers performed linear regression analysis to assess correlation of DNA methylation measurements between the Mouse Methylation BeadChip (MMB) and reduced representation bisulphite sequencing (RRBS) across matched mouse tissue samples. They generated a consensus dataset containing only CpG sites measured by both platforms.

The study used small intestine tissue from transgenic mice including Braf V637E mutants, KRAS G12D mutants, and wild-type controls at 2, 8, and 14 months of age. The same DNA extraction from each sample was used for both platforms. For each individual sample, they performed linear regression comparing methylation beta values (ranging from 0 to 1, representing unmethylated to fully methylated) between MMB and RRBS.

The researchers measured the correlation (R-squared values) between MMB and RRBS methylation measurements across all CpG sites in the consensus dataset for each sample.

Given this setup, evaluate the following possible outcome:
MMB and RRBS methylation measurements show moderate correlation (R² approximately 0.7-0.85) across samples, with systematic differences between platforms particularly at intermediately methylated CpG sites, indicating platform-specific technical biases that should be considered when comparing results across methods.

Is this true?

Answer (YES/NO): NO